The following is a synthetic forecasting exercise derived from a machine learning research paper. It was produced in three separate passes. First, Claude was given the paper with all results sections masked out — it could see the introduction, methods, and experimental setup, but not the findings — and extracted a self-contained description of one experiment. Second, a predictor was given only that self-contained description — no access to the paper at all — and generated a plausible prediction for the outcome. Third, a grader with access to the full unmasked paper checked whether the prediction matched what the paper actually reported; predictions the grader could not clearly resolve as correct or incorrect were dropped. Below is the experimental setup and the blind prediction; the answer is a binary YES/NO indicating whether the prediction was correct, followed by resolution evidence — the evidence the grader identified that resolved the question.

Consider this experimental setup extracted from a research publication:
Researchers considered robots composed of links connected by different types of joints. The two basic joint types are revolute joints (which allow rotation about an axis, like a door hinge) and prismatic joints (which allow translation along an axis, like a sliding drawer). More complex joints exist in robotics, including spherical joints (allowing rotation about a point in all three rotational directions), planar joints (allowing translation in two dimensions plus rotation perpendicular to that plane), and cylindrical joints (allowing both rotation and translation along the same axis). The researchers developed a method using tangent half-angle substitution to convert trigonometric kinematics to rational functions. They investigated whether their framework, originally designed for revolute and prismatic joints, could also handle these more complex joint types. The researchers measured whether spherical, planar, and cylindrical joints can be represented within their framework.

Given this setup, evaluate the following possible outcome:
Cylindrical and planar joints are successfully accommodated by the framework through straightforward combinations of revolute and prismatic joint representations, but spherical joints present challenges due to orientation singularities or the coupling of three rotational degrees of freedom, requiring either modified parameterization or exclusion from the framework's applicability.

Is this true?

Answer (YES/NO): NO